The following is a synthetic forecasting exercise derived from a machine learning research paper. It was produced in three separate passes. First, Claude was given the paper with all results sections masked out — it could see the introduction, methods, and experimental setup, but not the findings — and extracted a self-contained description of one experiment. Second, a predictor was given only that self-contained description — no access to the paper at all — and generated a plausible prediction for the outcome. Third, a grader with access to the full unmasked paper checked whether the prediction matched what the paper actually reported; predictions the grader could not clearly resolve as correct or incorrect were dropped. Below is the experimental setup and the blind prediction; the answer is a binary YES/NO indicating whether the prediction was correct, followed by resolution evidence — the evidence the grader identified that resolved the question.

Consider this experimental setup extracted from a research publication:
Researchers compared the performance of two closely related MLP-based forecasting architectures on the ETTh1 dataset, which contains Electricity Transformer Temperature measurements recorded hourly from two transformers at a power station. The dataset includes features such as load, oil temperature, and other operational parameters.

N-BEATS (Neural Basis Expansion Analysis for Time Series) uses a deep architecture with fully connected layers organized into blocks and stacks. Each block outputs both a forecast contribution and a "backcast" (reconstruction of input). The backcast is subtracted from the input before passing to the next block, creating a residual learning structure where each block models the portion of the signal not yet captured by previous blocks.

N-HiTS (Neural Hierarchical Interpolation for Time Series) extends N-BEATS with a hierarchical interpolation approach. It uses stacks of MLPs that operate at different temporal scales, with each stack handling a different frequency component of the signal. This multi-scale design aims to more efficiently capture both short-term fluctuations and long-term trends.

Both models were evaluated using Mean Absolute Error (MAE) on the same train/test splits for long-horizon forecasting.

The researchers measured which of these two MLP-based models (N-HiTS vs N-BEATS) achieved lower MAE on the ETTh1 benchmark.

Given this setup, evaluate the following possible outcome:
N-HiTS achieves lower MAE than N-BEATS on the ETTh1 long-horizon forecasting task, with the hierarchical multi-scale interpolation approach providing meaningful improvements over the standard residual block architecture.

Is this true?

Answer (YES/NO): YES